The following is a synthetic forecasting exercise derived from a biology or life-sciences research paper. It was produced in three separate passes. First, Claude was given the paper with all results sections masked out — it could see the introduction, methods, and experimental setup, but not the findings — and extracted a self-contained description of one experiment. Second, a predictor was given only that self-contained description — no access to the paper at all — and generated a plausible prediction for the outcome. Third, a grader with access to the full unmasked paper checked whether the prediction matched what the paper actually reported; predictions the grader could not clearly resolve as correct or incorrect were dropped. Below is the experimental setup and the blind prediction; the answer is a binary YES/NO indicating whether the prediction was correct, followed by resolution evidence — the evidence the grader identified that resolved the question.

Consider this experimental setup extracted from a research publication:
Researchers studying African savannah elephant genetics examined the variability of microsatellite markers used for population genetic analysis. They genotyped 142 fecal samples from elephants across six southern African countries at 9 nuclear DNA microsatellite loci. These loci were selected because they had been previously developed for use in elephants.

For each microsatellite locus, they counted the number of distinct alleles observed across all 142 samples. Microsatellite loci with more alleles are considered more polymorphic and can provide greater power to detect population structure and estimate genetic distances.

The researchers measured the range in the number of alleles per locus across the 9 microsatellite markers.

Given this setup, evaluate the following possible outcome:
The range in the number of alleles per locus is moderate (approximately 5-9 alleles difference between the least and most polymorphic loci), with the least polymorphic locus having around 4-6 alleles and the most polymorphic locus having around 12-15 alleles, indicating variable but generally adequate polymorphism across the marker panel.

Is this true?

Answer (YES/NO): YES